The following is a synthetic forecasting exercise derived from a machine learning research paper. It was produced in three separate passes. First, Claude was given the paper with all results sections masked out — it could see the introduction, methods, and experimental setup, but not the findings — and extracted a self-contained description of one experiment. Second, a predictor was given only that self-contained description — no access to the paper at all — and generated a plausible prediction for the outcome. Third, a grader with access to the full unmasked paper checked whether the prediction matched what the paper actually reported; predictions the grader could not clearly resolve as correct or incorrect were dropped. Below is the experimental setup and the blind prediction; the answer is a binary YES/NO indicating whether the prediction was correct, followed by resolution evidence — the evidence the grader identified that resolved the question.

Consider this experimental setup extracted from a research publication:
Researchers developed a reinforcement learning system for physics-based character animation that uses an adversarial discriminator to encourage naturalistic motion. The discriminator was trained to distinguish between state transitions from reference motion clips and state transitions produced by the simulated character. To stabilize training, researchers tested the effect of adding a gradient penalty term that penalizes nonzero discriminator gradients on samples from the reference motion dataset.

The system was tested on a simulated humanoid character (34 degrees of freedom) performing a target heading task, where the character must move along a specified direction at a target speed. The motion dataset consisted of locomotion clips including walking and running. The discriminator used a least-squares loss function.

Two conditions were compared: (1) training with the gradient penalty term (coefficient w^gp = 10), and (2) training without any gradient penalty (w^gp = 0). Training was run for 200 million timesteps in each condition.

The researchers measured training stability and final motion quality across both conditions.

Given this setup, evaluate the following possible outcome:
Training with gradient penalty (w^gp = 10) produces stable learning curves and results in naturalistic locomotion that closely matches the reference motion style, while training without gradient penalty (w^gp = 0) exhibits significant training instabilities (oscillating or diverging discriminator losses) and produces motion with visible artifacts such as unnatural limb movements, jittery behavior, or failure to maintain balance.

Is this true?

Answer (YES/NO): YES